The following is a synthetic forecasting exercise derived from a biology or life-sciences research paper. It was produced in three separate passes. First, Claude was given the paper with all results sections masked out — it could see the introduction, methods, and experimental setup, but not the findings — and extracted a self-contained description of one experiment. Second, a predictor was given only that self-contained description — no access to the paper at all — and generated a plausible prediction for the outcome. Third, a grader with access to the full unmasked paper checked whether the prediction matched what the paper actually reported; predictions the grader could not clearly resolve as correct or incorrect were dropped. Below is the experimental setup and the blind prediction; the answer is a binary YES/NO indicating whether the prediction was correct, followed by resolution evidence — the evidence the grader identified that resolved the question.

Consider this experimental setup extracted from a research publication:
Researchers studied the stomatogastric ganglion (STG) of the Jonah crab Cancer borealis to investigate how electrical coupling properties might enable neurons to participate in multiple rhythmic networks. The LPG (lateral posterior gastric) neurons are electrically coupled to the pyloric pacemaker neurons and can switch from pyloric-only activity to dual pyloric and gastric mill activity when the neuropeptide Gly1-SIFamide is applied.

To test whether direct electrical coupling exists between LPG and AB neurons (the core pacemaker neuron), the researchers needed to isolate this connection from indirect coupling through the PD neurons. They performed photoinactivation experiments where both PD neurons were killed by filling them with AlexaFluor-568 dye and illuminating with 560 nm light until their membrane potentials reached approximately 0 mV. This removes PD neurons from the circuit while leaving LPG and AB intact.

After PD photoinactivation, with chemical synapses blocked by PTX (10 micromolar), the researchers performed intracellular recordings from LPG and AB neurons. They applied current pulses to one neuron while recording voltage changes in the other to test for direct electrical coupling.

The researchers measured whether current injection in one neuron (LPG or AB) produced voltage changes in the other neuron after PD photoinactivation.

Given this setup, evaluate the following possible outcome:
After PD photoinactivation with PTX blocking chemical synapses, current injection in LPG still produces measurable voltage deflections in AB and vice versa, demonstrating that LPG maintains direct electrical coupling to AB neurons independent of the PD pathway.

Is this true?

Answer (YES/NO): YES